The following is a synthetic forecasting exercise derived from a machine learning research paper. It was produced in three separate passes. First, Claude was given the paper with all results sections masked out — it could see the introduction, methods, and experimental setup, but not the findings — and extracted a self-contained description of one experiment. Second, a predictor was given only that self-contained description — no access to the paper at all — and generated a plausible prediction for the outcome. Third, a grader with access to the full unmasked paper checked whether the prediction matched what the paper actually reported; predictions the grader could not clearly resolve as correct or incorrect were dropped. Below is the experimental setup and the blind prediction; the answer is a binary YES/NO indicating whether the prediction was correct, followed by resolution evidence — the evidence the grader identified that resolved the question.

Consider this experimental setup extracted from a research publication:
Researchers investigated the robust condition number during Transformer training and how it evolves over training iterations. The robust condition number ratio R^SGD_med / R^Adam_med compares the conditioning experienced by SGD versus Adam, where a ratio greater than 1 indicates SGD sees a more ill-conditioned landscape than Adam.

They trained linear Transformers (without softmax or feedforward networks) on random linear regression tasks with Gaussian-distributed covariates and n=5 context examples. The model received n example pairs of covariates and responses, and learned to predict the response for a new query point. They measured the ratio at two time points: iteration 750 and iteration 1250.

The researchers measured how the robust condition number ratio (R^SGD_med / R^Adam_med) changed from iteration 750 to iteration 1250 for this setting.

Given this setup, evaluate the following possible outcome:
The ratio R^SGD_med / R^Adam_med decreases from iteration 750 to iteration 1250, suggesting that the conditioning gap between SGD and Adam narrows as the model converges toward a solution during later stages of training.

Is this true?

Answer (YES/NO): NO